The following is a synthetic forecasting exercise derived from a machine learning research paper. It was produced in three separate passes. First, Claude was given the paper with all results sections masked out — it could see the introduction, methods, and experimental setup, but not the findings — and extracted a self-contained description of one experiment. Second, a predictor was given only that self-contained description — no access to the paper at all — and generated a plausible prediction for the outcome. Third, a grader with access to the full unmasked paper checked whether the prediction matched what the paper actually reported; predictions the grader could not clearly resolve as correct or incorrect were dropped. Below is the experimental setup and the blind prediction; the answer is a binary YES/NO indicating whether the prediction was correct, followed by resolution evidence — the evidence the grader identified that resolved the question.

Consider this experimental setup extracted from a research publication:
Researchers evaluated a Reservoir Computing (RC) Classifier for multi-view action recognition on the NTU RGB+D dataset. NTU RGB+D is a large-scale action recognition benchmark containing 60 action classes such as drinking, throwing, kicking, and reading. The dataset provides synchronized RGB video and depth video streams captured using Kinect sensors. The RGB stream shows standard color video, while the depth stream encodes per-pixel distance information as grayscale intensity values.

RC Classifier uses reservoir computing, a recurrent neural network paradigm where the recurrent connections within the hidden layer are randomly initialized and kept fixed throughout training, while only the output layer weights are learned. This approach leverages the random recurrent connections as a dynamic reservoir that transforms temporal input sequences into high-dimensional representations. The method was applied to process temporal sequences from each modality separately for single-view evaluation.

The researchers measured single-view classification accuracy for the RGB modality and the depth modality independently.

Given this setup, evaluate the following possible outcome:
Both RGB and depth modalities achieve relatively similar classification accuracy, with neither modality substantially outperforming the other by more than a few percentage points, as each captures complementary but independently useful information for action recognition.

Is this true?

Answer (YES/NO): NO